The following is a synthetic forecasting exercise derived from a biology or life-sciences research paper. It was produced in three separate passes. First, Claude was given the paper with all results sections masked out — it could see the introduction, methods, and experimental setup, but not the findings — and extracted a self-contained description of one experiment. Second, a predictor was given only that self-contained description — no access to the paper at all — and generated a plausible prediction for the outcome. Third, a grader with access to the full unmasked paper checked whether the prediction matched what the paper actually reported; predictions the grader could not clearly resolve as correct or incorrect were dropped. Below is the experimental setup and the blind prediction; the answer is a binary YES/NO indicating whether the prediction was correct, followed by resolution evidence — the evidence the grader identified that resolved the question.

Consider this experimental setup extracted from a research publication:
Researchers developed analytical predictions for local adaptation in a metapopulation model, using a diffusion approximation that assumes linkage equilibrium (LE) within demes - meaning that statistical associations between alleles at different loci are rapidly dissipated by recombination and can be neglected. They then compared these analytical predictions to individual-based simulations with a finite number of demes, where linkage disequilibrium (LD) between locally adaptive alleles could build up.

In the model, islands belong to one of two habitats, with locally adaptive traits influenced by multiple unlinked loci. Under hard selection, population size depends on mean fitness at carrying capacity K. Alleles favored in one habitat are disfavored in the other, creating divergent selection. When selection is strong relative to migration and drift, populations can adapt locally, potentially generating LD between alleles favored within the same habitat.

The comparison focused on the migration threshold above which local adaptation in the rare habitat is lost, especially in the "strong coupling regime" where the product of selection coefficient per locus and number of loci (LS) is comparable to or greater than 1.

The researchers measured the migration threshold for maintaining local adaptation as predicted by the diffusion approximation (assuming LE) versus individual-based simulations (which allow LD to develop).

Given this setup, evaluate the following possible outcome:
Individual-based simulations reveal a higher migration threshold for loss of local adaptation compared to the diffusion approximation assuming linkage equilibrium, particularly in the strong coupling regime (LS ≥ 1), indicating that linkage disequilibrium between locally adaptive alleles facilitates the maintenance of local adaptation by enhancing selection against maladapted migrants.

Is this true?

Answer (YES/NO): YES